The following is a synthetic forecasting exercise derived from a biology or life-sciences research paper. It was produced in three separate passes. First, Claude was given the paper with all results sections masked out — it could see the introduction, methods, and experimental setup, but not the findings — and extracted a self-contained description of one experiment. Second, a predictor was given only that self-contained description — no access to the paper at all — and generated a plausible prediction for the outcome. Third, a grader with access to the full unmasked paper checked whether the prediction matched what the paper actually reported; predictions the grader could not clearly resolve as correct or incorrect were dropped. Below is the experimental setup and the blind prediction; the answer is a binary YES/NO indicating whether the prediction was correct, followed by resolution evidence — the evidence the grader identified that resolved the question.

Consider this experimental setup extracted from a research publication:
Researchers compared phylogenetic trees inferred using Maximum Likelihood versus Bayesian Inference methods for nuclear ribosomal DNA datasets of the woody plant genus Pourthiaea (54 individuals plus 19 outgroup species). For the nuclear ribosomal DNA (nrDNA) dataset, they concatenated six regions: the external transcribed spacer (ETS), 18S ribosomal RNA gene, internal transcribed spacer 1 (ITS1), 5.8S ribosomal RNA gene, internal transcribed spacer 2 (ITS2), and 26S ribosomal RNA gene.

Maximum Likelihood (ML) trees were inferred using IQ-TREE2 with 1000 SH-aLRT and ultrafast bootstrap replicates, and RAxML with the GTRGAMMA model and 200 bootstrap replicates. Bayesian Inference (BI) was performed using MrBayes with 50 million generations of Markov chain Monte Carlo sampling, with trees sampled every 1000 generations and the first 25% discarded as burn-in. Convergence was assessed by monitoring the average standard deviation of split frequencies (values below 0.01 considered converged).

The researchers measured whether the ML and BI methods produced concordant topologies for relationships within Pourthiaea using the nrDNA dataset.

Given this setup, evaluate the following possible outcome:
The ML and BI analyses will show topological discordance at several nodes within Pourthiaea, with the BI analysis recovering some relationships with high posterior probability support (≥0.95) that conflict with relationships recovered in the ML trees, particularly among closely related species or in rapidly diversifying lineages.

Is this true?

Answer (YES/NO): NO